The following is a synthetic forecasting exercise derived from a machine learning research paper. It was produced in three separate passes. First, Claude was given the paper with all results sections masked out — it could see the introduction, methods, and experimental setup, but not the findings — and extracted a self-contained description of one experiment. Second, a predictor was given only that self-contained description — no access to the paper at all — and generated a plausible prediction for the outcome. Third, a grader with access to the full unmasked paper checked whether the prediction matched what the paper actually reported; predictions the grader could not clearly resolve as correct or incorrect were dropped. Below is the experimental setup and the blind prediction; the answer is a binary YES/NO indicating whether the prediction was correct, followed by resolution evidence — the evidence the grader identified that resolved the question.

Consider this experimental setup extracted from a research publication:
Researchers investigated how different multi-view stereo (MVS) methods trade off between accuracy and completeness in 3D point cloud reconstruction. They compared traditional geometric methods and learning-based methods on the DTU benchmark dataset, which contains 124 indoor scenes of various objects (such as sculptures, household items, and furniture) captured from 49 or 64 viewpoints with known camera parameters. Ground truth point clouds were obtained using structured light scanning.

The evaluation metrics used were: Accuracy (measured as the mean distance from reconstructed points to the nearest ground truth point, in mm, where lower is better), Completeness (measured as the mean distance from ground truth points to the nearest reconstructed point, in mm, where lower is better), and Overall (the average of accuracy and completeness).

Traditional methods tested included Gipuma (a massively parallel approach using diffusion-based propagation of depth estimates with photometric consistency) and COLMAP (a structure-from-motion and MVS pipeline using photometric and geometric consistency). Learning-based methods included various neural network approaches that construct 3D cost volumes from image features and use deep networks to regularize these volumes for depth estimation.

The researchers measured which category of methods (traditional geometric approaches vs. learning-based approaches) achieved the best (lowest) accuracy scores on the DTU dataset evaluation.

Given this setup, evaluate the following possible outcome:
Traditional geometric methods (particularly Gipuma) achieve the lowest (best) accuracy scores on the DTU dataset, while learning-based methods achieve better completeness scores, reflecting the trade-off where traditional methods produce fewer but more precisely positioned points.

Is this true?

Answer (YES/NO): YES